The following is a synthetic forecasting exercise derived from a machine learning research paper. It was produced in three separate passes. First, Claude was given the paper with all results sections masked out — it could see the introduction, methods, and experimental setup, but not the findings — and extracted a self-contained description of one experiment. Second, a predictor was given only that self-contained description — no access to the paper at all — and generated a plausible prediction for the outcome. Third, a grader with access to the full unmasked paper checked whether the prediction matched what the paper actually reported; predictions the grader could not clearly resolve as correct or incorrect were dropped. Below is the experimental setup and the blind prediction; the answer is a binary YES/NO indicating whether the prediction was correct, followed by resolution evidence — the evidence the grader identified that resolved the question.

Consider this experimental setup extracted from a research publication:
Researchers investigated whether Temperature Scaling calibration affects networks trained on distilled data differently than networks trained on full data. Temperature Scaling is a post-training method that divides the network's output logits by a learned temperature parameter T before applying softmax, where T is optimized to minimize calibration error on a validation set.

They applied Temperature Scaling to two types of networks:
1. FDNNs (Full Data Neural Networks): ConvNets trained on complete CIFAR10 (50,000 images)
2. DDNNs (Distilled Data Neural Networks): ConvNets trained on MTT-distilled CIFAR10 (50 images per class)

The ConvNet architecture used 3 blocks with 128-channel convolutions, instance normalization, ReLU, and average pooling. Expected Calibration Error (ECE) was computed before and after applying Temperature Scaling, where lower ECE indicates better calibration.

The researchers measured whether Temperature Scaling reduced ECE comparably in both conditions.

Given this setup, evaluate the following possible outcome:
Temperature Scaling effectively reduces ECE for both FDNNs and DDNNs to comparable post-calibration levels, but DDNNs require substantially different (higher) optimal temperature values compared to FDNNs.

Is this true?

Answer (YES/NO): NO